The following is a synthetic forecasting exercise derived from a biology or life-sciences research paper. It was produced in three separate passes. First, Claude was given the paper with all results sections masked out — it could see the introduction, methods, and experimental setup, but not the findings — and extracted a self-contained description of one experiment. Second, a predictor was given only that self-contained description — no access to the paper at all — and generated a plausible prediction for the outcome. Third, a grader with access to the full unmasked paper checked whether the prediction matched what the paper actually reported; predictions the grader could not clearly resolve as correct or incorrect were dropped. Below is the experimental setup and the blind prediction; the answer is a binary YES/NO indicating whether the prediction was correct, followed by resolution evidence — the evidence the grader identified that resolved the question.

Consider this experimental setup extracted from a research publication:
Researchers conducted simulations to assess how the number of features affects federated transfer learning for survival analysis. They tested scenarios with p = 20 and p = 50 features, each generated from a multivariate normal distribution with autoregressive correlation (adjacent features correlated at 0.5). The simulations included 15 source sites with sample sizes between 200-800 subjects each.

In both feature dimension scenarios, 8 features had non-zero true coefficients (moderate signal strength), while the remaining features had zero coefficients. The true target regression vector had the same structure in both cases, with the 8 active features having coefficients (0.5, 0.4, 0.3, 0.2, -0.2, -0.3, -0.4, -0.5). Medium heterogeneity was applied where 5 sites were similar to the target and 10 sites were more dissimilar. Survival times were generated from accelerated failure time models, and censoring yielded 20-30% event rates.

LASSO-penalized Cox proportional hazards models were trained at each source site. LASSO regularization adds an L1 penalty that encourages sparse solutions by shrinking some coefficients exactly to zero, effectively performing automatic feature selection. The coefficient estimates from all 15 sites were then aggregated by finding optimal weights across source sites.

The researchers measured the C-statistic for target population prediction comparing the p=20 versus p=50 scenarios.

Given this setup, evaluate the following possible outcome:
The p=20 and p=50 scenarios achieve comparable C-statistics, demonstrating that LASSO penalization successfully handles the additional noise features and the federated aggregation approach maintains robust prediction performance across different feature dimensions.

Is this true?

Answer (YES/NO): NO